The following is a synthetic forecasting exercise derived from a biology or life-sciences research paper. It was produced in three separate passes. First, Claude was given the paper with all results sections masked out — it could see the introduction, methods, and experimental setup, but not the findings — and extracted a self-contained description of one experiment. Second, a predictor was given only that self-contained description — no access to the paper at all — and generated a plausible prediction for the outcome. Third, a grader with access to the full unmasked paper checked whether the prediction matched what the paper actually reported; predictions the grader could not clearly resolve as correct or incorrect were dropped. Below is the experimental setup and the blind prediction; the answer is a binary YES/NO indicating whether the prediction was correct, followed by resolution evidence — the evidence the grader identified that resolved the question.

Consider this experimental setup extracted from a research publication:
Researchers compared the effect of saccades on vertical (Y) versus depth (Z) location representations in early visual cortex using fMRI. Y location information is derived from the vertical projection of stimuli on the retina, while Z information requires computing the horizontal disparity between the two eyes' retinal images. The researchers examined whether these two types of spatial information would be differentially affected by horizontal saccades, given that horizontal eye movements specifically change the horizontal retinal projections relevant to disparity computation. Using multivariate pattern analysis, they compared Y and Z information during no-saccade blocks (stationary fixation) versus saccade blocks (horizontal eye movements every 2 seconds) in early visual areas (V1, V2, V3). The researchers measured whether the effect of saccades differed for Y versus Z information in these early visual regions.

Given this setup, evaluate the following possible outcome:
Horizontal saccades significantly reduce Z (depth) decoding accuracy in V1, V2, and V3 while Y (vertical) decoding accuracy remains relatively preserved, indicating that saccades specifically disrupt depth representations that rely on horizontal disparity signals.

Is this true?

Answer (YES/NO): NO